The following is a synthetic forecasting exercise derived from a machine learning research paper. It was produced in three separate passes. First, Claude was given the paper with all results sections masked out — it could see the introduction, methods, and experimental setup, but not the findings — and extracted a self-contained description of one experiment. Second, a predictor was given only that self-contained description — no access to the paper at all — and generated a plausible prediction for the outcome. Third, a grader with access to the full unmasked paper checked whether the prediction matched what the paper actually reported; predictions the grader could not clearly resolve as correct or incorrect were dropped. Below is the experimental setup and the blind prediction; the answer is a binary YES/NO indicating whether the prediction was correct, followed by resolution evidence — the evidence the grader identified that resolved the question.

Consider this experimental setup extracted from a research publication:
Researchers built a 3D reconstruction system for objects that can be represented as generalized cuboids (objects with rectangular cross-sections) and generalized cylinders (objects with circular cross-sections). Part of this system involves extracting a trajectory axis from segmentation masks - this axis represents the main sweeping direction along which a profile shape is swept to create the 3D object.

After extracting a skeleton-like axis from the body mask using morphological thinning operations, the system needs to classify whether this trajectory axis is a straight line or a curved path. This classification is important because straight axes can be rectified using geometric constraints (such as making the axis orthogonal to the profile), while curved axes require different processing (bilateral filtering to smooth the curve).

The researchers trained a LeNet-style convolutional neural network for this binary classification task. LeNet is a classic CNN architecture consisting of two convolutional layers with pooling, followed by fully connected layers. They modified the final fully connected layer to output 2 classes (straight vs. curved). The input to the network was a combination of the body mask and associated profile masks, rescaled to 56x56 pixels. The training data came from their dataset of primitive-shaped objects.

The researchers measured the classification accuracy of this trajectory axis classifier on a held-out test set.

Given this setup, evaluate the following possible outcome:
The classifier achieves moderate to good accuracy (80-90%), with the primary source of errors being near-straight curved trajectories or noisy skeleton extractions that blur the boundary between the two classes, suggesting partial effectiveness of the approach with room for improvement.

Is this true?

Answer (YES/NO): NO